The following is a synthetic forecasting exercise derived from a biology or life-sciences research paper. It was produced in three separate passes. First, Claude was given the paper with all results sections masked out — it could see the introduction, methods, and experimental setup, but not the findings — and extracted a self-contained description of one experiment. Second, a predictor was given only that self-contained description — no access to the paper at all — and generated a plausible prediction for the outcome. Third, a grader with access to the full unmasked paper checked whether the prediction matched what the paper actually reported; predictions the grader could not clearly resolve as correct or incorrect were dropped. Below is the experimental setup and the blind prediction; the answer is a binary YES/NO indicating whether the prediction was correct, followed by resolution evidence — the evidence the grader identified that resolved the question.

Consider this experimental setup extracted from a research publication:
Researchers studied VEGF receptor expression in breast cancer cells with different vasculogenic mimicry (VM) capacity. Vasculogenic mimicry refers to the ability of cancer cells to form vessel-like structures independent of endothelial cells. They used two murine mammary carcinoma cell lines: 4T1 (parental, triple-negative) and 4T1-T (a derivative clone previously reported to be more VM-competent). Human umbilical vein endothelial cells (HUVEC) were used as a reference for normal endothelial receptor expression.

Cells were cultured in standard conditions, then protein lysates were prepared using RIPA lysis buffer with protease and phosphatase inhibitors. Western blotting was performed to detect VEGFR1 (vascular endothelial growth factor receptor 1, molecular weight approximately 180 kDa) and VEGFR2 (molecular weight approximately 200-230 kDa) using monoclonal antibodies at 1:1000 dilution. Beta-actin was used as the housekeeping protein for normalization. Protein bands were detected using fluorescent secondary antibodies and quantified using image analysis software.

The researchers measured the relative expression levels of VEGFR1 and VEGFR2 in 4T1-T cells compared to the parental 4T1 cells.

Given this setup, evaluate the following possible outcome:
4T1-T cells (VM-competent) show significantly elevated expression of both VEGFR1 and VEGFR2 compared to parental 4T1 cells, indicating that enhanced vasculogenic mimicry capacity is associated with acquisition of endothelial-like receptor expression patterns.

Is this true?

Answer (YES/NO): NO